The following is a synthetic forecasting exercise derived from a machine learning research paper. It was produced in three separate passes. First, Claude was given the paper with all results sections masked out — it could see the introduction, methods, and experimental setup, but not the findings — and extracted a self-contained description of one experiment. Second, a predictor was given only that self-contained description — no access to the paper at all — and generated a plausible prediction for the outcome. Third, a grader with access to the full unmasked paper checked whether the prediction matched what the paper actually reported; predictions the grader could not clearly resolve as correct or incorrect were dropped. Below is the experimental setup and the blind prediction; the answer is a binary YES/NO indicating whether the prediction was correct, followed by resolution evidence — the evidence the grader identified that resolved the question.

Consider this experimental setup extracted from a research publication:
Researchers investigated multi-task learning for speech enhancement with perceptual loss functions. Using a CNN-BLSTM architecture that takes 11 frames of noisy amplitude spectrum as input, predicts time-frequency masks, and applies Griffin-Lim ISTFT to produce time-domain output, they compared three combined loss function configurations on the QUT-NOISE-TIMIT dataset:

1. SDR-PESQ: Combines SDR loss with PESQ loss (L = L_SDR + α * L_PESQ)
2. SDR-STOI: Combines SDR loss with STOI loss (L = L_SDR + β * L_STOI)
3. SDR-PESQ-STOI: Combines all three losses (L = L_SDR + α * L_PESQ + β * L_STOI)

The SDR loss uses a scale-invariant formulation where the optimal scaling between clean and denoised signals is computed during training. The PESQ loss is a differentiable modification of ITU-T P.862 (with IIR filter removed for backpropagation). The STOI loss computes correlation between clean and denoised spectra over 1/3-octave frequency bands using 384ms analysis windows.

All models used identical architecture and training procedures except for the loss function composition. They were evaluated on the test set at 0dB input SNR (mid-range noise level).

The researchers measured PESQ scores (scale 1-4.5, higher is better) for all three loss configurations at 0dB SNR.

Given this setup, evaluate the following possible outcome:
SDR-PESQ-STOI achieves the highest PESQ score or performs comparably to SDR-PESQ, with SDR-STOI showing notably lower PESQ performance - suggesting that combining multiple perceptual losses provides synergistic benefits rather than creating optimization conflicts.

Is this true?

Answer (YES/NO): NO